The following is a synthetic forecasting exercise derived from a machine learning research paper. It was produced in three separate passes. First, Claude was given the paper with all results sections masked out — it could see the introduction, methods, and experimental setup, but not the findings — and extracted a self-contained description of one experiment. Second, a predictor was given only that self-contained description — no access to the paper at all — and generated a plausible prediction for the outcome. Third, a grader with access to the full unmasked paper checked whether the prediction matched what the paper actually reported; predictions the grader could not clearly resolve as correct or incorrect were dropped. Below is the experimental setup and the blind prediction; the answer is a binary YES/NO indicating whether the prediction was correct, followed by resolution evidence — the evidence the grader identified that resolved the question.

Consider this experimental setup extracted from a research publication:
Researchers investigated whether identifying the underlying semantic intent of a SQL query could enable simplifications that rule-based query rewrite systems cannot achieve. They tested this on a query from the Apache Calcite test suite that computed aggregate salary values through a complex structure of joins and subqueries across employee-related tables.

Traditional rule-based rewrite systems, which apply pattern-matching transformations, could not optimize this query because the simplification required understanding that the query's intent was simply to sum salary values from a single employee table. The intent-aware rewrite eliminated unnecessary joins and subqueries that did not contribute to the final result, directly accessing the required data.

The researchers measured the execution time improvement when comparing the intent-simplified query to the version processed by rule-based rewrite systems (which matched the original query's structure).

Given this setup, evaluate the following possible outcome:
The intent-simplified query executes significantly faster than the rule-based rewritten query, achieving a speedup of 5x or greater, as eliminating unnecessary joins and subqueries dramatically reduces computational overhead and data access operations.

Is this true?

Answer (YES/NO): NO